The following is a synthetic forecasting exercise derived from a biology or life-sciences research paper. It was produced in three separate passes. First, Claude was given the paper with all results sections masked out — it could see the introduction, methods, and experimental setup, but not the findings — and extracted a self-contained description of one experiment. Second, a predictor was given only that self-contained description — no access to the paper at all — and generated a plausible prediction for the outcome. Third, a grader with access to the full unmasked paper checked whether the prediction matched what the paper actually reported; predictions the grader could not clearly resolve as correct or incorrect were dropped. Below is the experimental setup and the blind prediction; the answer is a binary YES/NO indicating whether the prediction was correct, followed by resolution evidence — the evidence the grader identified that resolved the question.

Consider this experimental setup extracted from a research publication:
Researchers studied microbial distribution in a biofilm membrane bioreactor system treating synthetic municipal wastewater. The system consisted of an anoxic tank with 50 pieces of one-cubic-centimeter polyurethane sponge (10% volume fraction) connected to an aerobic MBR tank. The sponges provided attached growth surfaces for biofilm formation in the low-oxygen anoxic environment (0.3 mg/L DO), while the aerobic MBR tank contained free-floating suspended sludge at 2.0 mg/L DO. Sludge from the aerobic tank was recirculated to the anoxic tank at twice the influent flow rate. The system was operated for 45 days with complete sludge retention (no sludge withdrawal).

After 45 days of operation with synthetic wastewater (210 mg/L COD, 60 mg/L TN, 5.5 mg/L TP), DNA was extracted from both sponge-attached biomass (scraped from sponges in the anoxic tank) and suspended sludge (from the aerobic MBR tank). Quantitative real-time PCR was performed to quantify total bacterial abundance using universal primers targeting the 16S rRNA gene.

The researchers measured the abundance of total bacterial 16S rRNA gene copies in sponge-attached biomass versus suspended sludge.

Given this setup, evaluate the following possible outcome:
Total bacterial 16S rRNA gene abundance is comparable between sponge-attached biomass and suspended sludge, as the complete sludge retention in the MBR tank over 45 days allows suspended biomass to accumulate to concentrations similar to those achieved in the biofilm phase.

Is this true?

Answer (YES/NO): NO